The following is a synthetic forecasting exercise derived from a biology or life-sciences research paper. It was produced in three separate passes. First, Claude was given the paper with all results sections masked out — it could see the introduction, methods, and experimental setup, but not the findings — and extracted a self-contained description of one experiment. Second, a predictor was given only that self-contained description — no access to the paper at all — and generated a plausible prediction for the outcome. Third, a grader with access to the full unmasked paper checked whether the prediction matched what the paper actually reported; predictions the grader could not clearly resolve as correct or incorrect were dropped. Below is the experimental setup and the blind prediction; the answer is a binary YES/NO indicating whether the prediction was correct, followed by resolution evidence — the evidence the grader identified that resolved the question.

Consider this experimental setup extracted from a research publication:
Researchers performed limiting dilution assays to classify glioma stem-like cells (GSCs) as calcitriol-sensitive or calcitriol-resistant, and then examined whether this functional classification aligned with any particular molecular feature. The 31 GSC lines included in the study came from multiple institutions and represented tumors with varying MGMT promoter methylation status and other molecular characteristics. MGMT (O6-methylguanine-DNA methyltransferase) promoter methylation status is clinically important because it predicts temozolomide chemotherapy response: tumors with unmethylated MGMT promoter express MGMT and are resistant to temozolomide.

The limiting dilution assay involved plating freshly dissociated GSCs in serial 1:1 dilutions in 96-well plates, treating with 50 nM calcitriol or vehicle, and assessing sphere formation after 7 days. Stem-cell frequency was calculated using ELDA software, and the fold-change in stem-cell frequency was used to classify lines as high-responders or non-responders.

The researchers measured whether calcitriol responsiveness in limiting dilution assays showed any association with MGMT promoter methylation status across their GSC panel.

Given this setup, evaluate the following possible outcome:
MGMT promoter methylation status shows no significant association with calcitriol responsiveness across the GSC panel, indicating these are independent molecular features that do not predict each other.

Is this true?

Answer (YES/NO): NO